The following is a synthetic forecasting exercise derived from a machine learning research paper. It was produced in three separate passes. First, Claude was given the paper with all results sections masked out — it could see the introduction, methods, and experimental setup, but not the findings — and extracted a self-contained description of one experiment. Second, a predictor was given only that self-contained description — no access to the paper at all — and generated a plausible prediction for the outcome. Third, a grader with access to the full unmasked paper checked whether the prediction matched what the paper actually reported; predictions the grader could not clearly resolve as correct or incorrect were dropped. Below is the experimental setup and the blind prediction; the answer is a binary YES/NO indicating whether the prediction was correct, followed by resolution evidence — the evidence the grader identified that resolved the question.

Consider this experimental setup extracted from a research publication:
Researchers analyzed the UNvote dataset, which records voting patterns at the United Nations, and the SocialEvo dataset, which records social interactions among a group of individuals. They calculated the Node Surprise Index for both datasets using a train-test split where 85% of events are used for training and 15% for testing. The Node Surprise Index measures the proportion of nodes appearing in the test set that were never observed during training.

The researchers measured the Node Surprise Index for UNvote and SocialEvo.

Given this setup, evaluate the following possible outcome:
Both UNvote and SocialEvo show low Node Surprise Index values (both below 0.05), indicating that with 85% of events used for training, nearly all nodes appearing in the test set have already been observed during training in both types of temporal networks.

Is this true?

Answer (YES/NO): YES